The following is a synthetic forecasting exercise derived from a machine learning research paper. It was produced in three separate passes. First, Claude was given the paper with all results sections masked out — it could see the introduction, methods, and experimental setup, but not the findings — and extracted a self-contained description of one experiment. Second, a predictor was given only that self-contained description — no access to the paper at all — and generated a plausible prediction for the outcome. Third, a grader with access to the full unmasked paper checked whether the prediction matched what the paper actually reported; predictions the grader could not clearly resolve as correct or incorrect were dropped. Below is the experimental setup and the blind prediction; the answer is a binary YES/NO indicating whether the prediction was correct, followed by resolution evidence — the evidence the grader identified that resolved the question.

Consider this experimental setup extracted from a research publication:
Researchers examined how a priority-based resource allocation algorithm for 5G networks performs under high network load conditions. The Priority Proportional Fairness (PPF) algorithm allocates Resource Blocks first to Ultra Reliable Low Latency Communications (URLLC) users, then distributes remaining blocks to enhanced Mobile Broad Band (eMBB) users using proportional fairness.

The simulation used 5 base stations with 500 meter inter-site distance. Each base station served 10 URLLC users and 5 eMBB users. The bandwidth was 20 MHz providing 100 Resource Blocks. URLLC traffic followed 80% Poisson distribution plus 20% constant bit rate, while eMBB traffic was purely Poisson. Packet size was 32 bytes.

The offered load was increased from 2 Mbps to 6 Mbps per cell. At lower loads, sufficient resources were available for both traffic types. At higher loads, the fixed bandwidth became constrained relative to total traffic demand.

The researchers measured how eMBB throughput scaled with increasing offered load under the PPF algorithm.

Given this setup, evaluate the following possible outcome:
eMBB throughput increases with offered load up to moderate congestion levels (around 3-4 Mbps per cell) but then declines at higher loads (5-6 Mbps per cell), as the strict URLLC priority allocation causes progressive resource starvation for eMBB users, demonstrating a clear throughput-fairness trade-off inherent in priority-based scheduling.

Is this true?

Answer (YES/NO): NO